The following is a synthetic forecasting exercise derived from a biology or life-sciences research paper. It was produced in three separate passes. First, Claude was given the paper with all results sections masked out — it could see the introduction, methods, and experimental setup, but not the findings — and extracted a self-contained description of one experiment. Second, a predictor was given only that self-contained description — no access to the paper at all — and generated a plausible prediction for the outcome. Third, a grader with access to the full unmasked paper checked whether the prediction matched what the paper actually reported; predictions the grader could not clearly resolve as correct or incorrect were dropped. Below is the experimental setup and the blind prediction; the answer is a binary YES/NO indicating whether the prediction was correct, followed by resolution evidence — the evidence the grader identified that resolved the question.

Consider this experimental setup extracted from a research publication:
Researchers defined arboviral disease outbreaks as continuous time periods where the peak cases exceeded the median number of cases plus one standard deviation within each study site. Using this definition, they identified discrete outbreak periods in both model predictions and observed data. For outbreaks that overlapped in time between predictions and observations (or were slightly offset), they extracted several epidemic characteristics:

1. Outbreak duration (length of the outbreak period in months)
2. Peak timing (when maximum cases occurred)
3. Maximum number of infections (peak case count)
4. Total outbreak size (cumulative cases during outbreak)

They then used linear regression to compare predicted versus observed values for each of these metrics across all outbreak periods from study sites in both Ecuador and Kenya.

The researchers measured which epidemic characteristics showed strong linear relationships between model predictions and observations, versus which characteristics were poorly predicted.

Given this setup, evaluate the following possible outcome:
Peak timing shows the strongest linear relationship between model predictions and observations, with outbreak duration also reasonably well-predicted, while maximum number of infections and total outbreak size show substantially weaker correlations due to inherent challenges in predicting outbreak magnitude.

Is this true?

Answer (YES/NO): YES